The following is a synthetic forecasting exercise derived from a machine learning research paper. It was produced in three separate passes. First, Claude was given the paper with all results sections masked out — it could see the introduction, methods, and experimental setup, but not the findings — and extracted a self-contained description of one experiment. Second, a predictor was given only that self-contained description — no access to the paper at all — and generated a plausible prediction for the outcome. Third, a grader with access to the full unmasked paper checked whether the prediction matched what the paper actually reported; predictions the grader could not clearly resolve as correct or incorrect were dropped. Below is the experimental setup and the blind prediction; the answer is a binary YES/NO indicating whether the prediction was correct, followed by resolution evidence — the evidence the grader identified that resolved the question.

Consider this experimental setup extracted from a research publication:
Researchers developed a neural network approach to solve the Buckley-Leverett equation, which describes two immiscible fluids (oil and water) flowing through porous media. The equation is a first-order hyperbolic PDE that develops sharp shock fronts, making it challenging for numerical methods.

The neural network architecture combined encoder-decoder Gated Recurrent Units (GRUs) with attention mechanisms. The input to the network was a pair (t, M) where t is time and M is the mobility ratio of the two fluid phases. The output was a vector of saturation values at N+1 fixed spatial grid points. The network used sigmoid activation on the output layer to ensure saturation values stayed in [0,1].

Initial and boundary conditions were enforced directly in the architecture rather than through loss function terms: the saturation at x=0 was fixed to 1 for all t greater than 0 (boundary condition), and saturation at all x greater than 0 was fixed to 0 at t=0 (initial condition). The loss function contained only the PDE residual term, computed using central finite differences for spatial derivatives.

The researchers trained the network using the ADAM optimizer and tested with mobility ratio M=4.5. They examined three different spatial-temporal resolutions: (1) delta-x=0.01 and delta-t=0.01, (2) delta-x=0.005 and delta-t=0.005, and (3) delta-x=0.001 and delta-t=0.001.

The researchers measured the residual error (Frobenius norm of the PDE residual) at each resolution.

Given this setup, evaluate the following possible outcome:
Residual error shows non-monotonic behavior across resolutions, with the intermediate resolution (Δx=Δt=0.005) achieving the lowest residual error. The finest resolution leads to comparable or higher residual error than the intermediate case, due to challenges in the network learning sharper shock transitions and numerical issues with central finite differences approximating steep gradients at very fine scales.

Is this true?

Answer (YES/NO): NO